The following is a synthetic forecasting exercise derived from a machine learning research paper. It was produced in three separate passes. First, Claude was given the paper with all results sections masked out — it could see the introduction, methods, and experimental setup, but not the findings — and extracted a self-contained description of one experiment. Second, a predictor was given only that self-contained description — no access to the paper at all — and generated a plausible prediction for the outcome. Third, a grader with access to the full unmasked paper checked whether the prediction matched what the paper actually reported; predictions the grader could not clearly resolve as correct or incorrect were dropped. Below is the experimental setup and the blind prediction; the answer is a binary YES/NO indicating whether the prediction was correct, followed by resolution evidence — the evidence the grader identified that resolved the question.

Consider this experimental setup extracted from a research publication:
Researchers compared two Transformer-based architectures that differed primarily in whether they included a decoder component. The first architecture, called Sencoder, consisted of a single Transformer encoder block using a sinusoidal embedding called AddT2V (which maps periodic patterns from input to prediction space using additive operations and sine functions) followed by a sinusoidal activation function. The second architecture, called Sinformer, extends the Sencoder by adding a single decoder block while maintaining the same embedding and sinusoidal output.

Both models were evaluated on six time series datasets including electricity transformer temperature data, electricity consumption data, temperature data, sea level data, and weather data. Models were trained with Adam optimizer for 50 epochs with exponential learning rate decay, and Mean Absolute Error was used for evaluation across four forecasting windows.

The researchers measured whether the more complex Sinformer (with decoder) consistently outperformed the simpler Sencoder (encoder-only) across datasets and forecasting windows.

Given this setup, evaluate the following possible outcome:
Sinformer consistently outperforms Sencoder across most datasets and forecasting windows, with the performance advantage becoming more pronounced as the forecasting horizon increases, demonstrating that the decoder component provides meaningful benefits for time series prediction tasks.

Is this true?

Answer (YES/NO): NO